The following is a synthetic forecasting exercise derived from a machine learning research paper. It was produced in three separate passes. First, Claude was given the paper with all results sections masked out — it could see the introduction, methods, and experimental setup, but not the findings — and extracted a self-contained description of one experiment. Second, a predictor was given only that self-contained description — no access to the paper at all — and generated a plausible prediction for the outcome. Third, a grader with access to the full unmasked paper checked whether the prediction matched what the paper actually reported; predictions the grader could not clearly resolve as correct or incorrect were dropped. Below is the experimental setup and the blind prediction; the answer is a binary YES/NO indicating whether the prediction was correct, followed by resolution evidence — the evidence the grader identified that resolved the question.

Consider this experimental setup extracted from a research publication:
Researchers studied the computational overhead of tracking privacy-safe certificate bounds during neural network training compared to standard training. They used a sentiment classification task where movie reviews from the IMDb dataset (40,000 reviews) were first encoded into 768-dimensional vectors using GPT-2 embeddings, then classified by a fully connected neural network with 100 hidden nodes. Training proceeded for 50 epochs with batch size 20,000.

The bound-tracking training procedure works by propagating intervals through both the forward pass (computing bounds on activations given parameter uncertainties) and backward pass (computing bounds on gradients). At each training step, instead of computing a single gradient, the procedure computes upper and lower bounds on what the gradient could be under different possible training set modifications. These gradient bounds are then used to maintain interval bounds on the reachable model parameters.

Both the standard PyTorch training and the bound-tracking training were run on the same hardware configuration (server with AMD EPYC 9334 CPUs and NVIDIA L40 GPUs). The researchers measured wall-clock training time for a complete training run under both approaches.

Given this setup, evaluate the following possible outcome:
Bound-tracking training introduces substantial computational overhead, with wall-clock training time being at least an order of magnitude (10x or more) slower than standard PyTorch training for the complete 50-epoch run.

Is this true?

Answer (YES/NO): NO